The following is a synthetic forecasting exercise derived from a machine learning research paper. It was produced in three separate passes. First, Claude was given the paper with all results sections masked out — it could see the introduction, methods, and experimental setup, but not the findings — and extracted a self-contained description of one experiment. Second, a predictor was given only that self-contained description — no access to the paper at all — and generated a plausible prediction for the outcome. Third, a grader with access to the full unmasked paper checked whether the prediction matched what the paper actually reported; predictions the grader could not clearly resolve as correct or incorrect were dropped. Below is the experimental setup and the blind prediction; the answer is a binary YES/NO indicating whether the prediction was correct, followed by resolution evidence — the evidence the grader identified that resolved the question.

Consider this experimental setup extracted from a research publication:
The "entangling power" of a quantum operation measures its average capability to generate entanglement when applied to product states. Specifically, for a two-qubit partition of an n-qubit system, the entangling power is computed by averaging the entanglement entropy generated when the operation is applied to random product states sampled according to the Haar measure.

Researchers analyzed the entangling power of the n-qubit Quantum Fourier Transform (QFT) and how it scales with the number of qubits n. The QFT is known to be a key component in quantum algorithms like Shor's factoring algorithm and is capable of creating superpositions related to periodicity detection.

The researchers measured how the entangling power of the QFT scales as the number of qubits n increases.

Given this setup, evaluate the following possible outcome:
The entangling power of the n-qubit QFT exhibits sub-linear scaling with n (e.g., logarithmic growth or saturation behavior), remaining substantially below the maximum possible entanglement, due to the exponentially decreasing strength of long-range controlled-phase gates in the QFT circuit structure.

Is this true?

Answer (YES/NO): YES